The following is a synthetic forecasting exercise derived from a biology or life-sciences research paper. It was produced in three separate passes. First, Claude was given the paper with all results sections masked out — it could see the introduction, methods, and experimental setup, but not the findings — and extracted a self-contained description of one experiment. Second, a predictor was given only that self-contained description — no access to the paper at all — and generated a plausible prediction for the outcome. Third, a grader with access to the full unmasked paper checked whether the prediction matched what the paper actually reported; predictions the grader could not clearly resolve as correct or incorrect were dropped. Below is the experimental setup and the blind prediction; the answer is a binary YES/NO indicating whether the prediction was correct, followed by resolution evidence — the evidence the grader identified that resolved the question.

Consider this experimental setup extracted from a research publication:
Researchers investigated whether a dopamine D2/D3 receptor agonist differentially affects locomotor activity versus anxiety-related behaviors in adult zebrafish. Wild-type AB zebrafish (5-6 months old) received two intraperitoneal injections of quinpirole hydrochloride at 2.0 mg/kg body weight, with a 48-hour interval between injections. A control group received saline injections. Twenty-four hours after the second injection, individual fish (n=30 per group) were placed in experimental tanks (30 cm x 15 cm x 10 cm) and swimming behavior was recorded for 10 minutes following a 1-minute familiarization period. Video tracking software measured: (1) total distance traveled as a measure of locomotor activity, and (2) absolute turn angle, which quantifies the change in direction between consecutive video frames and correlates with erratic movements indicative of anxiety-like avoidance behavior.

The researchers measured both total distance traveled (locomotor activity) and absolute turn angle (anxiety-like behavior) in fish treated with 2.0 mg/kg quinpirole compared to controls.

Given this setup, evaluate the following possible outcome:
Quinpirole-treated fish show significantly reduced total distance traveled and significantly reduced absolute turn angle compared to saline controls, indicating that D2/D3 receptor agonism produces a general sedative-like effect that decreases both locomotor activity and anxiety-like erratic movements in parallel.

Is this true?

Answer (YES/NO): NO